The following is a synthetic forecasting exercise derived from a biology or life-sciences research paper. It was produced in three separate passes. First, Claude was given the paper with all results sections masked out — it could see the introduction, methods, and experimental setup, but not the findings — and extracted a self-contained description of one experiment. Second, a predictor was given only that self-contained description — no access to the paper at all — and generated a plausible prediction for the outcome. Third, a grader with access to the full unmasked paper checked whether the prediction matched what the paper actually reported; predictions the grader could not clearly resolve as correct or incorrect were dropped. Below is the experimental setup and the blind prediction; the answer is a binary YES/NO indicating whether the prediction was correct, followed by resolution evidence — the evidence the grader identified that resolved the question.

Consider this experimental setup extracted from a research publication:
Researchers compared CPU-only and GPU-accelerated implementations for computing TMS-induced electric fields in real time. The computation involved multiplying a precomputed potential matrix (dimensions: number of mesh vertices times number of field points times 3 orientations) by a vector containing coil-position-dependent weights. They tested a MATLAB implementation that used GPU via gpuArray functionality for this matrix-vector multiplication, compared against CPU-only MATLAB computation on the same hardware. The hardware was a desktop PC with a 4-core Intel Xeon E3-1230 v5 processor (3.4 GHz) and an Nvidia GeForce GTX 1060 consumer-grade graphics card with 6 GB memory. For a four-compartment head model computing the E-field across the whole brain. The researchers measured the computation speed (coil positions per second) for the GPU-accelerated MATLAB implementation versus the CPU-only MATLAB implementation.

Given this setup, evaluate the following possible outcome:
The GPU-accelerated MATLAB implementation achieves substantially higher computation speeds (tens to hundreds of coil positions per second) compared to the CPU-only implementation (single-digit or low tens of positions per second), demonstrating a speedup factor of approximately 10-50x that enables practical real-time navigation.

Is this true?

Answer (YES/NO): NO